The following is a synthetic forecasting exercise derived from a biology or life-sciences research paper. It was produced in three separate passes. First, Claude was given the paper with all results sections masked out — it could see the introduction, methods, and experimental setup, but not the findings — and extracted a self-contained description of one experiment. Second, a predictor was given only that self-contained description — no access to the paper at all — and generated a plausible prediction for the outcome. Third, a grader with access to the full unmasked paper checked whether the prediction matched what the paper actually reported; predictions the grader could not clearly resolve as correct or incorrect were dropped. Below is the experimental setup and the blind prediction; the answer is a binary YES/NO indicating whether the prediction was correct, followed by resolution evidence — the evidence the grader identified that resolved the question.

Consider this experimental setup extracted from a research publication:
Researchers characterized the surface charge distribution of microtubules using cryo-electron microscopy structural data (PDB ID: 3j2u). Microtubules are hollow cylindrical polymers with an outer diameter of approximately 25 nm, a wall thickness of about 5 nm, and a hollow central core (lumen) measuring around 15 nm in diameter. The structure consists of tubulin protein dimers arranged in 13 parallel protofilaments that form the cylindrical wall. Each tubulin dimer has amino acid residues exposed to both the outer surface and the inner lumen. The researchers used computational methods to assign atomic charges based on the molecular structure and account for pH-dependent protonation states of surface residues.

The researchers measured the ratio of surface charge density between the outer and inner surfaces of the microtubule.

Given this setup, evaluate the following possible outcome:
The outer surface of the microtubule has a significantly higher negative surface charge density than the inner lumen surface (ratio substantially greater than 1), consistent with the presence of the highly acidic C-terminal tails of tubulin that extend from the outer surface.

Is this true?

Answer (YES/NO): YES